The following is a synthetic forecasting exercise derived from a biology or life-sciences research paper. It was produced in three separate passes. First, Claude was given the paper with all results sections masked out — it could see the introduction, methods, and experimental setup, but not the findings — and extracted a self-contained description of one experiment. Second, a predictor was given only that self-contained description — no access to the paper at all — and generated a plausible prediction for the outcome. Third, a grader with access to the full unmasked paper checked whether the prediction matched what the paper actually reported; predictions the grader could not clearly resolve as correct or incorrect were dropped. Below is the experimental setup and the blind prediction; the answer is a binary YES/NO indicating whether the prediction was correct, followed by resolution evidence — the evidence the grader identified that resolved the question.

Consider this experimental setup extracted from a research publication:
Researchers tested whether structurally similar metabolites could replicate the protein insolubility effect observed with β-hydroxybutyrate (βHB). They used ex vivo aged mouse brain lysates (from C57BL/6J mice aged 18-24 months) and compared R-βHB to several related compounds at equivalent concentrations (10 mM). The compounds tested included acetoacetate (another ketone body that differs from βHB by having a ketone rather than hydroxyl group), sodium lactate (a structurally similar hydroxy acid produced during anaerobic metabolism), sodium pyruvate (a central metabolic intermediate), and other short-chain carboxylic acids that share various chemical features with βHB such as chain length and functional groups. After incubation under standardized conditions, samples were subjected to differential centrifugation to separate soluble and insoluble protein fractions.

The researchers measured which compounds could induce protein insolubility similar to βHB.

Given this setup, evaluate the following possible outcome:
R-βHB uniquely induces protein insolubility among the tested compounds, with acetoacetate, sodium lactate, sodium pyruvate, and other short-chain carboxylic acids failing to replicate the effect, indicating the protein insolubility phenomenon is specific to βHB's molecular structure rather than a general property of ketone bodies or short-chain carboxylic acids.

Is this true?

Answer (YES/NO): NO